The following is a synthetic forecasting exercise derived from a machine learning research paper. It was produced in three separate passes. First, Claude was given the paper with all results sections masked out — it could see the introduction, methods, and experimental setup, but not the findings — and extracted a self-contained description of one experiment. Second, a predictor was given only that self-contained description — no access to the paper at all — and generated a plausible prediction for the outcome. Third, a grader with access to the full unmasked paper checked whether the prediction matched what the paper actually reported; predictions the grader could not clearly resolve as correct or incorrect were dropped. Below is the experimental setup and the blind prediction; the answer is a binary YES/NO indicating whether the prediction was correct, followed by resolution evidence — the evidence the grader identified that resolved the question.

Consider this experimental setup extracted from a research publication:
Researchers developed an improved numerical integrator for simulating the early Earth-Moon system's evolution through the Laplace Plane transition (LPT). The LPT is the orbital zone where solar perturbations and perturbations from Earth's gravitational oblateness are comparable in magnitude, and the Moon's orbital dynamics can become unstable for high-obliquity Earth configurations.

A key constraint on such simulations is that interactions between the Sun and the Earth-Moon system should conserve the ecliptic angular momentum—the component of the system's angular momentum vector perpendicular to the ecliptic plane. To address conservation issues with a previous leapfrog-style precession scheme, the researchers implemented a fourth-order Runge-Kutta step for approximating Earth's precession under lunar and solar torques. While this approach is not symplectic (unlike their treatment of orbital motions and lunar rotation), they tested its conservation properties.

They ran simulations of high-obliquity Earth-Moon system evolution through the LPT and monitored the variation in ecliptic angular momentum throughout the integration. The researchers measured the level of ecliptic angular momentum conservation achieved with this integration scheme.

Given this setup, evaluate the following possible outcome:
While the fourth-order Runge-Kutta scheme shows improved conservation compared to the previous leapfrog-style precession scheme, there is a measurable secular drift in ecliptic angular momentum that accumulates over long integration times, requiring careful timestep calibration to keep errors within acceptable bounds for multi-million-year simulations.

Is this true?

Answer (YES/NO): NO